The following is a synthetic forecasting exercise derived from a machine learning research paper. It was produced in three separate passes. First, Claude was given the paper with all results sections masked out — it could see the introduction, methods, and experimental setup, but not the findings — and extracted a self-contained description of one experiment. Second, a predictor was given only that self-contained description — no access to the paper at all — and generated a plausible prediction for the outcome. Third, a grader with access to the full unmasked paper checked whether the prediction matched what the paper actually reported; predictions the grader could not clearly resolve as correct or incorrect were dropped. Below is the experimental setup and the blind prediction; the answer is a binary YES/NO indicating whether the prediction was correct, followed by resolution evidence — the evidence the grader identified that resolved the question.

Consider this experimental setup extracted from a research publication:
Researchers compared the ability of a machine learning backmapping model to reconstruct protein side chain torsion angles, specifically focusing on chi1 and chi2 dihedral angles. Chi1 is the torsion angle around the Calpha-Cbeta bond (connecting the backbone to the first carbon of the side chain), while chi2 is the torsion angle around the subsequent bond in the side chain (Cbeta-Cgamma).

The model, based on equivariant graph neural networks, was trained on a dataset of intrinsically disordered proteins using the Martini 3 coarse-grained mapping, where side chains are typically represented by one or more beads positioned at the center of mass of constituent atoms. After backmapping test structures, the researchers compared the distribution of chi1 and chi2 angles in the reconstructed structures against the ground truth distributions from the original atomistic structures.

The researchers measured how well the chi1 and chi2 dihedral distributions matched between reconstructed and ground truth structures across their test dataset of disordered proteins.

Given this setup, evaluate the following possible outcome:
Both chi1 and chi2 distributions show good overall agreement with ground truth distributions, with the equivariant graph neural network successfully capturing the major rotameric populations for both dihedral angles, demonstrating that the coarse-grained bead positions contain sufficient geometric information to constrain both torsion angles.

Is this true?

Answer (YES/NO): NO